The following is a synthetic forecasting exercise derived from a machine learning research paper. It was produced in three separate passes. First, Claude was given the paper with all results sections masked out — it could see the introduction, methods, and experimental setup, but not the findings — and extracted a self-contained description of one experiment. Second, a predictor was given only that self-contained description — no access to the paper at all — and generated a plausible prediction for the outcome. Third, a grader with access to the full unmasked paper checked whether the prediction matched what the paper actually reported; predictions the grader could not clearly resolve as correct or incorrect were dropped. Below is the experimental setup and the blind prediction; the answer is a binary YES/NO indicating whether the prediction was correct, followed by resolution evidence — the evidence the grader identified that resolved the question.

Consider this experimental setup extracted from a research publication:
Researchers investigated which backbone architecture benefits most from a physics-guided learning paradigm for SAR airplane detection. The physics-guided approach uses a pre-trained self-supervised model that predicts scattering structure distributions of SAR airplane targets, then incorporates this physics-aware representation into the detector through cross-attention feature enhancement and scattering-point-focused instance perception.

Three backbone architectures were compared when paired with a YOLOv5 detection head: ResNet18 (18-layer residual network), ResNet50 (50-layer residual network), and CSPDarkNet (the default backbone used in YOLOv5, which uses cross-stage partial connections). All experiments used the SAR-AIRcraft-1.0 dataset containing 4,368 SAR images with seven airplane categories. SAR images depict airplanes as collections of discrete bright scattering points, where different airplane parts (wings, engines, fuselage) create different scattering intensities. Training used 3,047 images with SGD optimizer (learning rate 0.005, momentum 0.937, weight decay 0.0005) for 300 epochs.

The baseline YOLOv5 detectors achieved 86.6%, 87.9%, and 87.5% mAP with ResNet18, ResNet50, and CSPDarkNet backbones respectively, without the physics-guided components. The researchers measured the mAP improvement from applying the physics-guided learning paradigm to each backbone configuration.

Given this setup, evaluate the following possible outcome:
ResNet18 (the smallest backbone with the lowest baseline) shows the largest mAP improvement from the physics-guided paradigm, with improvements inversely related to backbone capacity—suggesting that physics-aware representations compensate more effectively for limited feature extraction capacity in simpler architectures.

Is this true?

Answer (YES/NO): NO